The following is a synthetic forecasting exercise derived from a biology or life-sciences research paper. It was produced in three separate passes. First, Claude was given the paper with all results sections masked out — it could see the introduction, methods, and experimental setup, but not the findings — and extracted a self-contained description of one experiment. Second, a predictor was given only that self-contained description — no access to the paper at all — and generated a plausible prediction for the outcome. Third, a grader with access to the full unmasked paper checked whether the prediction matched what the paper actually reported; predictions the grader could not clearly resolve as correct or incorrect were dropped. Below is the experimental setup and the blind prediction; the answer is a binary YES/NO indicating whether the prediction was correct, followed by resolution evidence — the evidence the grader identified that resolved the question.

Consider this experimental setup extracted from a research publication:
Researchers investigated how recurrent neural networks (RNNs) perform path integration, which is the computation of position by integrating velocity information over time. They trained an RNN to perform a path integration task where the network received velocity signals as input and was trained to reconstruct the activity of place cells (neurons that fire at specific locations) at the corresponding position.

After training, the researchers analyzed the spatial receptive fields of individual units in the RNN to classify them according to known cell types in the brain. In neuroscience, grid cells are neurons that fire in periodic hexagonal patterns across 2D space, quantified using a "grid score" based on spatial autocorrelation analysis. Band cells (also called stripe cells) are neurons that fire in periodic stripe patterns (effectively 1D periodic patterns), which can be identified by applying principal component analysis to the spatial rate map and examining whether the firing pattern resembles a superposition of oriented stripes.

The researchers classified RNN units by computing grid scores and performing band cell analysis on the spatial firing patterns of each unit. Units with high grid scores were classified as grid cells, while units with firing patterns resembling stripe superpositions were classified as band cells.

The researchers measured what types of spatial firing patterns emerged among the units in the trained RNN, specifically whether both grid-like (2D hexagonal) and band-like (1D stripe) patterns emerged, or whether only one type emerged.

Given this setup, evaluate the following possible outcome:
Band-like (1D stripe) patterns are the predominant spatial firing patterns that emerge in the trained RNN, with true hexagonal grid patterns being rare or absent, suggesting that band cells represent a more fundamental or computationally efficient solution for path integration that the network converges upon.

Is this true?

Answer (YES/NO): NO